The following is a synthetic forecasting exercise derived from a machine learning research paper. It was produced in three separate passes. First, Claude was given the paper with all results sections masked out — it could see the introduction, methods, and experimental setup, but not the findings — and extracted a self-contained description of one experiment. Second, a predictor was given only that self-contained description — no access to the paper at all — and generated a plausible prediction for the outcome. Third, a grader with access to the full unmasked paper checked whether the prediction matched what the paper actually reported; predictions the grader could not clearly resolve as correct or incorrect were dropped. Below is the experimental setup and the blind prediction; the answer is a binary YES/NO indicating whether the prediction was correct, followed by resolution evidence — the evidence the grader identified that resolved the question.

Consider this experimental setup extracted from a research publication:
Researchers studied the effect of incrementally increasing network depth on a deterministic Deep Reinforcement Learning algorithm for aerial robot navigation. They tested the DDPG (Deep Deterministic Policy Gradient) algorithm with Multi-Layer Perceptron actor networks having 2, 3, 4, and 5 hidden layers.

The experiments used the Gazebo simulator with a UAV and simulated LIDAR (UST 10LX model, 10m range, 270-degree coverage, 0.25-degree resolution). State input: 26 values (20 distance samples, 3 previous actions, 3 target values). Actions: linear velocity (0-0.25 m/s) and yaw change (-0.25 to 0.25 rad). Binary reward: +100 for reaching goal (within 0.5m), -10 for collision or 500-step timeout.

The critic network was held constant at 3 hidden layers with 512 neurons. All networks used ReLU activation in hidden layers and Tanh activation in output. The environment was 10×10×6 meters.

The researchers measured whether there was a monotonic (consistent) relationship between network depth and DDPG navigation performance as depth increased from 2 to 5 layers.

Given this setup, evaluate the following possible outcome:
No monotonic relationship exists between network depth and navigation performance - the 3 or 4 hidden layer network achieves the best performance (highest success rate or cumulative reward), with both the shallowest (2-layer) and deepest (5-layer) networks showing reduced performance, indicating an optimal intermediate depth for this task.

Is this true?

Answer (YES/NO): NO